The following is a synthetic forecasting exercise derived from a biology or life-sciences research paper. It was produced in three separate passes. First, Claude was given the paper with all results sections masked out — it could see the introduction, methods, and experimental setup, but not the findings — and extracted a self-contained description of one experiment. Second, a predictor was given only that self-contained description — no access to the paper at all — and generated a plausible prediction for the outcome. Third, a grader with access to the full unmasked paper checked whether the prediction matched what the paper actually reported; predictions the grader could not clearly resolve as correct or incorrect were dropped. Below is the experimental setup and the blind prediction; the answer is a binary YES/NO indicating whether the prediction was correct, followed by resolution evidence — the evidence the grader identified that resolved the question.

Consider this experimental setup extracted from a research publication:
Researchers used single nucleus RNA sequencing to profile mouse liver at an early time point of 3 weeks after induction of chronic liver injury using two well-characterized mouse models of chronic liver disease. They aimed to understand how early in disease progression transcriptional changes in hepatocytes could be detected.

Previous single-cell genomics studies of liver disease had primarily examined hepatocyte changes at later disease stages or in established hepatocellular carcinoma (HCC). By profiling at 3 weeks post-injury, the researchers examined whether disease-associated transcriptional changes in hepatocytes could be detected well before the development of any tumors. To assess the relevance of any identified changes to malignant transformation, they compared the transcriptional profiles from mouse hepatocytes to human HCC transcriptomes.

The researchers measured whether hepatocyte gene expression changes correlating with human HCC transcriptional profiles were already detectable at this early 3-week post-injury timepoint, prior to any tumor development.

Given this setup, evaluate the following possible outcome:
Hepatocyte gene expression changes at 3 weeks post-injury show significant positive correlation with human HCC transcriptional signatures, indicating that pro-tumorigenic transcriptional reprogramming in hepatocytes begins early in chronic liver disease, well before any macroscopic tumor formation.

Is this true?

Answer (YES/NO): YES